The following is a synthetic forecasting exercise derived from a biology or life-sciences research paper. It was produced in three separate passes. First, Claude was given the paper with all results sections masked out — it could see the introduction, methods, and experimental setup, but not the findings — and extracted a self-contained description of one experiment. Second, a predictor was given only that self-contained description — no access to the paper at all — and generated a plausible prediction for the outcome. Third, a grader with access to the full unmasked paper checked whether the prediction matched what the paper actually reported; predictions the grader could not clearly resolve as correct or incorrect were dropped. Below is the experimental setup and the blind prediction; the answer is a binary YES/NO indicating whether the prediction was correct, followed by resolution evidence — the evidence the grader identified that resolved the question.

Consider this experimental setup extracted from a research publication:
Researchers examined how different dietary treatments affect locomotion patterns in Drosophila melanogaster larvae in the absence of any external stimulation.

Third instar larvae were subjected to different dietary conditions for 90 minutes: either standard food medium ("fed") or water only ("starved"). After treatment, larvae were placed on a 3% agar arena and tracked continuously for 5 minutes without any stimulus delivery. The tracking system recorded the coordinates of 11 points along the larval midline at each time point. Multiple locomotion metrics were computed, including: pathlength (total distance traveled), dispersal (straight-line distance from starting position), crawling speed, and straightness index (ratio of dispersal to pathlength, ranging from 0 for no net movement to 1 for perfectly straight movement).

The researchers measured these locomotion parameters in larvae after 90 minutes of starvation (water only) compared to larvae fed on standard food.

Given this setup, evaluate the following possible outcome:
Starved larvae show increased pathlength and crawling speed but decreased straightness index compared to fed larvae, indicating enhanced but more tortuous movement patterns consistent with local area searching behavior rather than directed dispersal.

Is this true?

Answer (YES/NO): NO